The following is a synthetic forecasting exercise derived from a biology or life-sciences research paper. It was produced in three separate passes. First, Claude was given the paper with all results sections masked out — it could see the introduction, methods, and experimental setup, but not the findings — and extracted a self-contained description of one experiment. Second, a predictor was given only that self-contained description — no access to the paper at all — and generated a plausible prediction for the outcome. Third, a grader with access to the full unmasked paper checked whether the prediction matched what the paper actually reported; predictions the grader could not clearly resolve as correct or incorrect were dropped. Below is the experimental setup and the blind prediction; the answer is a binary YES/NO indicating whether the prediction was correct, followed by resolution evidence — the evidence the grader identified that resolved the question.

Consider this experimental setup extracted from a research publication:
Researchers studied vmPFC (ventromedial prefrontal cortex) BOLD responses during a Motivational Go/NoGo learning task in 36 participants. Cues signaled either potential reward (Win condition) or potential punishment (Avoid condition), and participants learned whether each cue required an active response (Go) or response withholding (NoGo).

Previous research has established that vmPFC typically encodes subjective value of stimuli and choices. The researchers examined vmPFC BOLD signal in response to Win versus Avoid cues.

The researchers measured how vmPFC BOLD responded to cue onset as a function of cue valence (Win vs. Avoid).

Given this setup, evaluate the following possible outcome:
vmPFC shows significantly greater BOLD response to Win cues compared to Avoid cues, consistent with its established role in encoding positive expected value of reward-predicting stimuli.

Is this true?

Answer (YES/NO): YES